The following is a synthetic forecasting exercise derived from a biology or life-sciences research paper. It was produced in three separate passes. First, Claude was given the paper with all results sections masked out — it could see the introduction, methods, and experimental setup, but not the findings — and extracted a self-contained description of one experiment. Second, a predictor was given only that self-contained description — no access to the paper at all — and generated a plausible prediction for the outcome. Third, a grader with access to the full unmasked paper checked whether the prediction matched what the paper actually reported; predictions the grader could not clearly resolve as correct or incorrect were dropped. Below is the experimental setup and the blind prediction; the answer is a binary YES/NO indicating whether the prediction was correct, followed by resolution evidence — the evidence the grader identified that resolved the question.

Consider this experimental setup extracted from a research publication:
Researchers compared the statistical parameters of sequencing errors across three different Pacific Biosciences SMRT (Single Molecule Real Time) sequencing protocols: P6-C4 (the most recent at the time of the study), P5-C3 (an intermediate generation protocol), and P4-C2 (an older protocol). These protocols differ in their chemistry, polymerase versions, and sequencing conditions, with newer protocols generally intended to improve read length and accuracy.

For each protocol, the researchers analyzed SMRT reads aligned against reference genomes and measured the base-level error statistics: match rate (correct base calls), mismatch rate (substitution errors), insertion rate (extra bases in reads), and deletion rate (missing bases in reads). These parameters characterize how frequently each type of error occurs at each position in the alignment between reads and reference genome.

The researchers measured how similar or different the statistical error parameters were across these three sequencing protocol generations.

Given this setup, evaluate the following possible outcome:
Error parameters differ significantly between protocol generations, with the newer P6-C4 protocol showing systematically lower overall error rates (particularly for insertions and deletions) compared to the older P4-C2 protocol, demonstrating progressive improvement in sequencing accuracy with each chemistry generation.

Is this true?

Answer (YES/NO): NO